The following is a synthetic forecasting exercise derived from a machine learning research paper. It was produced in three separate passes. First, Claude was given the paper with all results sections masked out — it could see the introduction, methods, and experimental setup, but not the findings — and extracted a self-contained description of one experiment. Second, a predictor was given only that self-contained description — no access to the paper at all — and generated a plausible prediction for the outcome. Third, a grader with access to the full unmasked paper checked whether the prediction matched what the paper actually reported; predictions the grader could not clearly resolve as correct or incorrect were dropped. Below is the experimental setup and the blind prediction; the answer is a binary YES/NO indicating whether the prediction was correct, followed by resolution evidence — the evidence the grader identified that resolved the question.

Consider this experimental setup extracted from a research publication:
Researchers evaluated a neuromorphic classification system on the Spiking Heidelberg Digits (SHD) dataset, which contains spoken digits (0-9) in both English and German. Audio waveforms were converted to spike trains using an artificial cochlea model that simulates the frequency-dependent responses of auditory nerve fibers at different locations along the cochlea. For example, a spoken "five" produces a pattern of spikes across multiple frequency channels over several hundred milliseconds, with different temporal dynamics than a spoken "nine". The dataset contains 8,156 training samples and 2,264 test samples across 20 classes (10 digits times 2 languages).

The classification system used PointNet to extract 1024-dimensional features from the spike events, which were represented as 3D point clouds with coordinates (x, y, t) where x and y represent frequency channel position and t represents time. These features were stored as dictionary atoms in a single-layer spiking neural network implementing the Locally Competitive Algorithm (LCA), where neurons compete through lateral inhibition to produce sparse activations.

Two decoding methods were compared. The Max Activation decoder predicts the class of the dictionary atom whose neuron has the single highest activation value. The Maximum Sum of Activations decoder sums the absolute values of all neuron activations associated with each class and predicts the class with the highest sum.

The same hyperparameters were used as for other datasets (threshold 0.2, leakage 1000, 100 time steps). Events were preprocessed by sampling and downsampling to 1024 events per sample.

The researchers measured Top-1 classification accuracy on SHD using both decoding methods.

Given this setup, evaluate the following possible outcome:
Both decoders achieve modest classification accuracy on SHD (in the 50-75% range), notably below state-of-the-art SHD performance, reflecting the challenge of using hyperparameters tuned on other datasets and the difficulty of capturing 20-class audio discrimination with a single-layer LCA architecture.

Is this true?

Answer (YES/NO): YES